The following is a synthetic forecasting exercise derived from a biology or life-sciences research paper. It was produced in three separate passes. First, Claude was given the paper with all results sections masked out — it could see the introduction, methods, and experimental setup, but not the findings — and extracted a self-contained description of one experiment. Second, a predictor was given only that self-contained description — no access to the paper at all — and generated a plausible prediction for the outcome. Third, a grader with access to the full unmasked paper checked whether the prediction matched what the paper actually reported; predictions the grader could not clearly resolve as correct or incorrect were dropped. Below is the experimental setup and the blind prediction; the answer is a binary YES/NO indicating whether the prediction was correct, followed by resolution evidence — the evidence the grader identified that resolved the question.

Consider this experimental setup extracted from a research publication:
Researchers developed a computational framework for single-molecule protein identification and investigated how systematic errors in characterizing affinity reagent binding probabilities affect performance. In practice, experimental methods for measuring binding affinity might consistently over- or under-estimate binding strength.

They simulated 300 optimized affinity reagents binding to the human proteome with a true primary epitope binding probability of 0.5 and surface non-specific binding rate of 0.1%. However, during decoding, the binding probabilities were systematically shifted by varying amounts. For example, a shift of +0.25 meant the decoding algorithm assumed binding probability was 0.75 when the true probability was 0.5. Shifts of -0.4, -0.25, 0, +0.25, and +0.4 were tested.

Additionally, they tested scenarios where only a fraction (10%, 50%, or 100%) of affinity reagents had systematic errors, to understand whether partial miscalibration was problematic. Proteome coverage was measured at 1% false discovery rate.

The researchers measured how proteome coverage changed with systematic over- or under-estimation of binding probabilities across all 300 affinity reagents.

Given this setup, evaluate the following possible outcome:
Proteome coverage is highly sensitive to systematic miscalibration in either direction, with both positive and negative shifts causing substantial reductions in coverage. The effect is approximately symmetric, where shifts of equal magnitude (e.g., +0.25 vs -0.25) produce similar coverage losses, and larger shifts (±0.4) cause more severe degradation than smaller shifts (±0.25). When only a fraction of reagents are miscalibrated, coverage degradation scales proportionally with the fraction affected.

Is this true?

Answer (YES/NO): NO